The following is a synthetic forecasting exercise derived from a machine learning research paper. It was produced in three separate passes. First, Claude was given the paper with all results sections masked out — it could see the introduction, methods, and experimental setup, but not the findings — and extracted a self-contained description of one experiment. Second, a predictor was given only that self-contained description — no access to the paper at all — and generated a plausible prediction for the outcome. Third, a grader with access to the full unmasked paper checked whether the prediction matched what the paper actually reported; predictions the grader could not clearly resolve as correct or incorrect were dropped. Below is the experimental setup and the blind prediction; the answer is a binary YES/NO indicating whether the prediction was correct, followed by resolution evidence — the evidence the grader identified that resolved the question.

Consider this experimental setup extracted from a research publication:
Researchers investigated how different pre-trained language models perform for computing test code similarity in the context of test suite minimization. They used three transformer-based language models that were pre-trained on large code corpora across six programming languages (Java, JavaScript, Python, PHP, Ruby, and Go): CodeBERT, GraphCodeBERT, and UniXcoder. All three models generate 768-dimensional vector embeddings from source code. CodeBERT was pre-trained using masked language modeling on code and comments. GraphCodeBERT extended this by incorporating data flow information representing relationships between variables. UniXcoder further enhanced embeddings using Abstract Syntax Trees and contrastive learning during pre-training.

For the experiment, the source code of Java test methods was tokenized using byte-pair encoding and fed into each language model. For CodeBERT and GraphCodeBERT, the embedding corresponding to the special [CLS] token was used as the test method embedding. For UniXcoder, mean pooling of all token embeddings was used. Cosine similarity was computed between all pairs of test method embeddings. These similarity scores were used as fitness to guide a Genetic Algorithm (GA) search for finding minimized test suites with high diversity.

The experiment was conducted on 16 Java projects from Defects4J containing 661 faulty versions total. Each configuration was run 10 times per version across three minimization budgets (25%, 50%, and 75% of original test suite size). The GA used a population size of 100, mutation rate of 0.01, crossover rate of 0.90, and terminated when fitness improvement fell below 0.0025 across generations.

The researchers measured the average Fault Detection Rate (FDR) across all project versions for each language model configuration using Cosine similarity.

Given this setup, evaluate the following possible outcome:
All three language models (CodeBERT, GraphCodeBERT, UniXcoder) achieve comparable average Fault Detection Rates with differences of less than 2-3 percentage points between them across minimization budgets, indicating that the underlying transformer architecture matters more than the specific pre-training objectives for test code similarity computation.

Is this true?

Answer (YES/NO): NO